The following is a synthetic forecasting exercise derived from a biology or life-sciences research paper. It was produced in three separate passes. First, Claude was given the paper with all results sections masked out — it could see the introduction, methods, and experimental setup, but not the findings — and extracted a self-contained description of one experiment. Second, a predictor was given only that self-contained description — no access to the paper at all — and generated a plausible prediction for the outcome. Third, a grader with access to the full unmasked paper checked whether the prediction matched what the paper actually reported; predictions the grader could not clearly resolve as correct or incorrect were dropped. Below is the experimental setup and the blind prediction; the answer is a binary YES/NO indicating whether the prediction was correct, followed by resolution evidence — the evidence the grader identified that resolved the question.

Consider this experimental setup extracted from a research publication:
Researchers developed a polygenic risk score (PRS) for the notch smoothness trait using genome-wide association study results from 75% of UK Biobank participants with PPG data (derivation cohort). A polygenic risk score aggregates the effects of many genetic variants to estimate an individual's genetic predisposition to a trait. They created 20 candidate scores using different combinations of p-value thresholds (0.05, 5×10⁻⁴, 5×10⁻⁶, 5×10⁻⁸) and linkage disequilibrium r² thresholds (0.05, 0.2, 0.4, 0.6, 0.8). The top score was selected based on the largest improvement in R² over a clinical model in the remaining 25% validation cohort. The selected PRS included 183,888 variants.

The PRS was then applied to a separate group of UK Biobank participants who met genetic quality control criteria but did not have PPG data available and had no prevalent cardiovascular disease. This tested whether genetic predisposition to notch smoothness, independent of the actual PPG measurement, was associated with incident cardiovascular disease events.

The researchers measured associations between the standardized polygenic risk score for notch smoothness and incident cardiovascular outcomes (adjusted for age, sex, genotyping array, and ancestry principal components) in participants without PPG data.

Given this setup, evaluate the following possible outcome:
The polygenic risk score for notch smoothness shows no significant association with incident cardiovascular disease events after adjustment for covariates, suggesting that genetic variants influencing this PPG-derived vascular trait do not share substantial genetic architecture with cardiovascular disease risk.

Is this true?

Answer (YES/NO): NO